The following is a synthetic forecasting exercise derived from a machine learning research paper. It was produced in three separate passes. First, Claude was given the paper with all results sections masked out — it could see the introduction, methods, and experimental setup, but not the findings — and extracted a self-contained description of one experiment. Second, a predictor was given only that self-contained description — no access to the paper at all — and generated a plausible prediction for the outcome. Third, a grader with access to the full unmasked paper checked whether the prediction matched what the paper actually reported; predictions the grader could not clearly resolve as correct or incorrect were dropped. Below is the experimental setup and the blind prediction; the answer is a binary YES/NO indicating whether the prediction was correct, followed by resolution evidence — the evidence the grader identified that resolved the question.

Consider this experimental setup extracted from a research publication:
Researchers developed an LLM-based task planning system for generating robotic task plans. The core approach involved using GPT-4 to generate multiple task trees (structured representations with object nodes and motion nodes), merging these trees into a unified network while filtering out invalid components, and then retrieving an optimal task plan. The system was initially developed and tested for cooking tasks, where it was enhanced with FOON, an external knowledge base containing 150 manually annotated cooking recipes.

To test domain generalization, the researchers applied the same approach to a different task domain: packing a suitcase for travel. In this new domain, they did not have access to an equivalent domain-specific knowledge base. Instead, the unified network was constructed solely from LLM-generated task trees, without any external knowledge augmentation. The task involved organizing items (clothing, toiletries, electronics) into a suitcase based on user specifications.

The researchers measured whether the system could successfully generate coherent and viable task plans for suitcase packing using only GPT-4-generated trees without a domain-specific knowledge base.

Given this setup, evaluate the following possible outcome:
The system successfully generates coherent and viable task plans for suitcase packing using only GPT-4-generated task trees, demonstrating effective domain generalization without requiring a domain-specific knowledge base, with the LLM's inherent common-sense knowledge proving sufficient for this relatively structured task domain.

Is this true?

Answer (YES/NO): YES